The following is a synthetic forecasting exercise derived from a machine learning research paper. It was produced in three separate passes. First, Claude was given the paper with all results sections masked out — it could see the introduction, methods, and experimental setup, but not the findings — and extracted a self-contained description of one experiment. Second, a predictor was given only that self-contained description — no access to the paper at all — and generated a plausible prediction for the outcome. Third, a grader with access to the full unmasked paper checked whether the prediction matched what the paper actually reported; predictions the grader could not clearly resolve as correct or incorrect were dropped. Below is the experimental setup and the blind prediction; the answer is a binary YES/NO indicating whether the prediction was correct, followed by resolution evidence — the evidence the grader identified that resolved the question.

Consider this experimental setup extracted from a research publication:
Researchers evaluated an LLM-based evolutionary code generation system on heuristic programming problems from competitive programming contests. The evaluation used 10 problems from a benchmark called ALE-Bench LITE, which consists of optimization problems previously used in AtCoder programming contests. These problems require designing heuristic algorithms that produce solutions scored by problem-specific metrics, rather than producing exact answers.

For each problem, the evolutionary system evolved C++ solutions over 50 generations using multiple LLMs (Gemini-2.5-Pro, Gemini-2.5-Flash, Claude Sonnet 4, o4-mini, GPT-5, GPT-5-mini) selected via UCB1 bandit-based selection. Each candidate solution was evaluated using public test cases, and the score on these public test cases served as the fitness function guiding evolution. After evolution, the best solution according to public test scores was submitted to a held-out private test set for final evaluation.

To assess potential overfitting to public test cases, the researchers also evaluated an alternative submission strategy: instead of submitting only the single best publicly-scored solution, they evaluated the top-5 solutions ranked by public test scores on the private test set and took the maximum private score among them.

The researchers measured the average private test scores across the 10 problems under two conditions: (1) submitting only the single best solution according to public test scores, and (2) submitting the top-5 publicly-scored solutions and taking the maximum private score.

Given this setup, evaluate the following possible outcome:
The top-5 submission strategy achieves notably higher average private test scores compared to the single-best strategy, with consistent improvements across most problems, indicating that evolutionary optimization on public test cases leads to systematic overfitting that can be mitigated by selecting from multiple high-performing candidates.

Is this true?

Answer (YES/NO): NO